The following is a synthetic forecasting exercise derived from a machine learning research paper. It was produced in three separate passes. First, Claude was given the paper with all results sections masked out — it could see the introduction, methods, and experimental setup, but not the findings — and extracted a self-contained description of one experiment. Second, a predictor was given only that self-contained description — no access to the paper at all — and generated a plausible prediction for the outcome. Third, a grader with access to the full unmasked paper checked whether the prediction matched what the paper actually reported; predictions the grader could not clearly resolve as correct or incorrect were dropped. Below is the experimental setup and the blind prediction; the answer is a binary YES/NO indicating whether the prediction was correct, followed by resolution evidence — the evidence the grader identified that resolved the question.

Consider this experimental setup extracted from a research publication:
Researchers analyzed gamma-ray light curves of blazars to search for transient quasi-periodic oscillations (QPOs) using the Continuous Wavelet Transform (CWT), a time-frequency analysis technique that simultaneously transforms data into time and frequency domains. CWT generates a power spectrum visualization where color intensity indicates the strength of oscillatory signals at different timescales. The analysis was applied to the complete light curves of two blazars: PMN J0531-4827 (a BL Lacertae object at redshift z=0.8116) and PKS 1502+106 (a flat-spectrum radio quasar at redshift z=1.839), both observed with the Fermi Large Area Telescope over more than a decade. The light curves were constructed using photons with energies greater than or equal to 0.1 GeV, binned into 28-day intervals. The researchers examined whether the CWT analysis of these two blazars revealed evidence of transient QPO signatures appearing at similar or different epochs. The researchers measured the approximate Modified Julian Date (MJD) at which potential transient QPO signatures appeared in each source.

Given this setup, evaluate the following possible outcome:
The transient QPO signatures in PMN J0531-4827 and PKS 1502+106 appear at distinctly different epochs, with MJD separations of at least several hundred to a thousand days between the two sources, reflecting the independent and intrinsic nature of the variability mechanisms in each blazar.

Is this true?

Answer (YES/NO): NO